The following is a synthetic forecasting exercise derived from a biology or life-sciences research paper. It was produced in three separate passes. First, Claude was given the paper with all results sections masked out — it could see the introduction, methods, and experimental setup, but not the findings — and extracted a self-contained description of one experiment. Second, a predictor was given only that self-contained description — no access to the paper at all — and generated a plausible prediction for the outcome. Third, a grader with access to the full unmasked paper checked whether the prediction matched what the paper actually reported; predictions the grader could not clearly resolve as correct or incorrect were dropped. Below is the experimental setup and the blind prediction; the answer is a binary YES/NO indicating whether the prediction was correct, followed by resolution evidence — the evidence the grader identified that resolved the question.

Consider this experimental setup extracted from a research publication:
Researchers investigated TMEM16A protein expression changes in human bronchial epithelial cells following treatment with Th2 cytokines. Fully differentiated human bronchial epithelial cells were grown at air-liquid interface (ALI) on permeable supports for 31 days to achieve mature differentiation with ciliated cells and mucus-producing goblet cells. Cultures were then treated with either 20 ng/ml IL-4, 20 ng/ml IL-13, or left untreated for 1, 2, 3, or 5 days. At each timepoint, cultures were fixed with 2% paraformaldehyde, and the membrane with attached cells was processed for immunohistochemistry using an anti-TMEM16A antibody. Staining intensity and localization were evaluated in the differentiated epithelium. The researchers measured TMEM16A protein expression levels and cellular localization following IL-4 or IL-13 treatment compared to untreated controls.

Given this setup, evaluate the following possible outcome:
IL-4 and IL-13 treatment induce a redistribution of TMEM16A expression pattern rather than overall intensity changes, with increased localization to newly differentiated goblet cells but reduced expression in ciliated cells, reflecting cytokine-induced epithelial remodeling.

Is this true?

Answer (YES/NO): NO